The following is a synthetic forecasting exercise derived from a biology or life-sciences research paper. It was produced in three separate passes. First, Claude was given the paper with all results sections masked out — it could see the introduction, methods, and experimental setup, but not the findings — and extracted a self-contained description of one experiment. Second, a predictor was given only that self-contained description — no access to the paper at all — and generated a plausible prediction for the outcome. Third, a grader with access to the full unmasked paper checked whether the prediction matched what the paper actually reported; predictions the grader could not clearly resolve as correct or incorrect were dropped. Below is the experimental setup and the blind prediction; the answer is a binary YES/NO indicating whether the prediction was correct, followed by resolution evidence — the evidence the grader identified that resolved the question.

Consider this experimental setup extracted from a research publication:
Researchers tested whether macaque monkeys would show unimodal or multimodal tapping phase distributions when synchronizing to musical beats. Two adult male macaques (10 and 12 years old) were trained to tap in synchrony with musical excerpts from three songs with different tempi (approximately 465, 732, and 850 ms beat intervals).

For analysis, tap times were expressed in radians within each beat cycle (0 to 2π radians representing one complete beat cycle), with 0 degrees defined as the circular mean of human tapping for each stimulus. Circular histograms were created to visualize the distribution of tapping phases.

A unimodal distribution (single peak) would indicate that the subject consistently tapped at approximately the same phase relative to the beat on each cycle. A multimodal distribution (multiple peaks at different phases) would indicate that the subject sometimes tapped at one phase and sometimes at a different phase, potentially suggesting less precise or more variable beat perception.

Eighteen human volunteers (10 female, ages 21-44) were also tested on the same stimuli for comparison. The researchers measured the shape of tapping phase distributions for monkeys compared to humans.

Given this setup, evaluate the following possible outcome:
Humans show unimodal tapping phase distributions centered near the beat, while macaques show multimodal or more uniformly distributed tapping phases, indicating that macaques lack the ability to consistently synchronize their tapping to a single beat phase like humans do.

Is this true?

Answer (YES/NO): NO